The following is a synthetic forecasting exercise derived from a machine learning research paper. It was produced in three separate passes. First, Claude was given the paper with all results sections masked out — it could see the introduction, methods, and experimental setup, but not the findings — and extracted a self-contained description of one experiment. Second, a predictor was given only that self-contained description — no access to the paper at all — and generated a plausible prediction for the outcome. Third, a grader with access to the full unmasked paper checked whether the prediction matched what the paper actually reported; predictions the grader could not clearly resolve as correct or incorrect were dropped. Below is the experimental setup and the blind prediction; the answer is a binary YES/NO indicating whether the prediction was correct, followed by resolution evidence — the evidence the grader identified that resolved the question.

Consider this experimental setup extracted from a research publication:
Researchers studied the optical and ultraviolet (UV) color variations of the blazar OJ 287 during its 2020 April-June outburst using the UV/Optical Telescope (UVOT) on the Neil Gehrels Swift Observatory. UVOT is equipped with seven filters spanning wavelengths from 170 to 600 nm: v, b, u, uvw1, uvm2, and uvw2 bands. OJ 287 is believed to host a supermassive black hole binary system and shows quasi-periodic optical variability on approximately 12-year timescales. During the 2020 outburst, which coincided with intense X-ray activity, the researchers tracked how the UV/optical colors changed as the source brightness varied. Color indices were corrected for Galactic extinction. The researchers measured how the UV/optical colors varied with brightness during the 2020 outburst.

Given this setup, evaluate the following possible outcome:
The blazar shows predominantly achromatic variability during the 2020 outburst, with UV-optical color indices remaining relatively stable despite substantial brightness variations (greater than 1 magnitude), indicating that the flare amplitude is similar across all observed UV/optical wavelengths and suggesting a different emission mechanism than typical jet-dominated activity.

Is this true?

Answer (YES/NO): NO